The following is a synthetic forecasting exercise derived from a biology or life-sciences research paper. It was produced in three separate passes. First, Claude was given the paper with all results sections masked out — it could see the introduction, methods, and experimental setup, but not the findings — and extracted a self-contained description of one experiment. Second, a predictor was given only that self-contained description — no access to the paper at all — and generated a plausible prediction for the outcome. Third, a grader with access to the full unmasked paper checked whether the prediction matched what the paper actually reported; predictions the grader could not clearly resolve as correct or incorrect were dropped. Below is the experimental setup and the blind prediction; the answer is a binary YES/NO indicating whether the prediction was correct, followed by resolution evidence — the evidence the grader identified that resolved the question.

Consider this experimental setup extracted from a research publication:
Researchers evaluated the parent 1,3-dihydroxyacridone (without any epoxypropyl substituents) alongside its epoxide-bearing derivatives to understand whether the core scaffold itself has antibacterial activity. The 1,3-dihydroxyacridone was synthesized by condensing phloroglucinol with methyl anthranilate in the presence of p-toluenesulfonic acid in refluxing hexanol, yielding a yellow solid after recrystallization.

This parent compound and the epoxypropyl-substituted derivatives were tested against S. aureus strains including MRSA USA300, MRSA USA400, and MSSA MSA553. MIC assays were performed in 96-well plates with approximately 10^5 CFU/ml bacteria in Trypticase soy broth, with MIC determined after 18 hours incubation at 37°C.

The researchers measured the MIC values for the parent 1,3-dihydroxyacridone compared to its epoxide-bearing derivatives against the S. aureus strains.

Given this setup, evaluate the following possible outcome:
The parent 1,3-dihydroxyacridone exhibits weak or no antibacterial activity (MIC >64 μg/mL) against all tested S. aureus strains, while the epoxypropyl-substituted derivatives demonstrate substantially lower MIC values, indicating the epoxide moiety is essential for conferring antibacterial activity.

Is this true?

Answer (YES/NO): YES